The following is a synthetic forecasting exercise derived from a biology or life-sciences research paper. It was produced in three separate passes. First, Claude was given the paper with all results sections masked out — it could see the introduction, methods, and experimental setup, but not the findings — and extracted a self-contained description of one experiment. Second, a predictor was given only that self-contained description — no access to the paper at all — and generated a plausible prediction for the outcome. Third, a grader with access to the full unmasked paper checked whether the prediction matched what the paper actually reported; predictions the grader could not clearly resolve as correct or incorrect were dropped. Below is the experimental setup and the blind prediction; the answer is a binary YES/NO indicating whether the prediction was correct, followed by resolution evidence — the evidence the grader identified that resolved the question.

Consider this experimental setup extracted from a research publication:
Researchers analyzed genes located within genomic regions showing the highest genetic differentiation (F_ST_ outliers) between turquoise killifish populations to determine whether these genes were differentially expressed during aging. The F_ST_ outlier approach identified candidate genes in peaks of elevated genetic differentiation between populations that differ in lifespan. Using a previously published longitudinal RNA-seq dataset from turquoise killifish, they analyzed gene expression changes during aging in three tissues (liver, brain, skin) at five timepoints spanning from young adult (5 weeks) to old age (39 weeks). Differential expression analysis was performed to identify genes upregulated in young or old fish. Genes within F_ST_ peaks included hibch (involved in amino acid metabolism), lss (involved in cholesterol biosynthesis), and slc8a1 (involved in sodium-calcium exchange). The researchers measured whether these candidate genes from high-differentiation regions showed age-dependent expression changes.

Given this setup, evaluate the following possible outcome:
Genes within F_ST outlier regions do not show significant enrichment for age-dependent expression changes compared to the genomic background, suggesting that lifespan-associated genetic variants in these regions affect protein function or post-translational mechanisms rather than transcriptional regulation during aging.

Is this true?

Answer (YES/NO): NO